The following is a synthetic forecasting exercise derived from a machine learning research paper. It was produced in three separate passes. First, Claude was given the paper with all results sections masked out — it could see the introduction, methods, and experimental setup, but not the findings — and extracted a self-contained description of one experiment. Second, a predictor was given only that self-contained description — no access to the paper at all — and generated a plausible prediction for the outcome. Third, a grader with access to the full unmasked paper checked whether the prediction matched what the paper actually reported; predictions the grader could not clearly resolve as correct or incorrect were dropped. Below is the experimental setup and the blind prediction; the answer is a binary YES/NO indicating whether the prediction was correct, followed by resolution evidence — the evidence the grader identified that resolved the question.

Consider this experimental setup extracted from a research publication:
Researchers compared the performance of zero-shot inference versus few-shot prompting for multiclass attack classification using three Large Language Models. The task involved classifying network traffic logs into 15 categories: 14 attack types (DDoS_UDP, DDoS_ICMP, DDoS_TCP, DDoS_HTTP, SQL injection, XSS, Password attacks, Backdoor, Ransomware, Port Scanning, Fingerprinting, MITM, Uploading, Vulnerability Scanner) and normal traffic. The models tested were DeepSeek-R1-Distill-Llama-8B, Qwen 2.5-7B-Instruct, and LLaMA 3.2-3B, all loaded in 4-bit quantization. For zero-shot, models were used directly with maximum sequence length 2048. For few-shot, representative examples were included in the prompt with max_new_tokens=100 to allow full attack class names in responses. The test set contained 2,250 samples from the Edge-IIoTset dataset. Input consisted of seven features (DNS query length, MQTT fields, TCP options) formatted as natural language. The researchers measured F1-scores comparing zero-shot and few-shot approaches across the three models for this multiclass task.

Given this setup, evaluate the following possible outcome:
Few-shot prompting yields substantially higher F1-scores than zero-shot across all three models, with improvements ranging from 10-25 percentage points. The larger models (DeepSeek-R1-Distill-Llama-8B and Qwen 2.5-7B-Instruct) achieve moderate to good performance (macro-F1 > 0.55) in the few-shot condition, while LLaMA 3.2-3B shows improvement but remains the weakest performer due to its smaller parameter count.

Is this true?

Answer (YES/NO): NO